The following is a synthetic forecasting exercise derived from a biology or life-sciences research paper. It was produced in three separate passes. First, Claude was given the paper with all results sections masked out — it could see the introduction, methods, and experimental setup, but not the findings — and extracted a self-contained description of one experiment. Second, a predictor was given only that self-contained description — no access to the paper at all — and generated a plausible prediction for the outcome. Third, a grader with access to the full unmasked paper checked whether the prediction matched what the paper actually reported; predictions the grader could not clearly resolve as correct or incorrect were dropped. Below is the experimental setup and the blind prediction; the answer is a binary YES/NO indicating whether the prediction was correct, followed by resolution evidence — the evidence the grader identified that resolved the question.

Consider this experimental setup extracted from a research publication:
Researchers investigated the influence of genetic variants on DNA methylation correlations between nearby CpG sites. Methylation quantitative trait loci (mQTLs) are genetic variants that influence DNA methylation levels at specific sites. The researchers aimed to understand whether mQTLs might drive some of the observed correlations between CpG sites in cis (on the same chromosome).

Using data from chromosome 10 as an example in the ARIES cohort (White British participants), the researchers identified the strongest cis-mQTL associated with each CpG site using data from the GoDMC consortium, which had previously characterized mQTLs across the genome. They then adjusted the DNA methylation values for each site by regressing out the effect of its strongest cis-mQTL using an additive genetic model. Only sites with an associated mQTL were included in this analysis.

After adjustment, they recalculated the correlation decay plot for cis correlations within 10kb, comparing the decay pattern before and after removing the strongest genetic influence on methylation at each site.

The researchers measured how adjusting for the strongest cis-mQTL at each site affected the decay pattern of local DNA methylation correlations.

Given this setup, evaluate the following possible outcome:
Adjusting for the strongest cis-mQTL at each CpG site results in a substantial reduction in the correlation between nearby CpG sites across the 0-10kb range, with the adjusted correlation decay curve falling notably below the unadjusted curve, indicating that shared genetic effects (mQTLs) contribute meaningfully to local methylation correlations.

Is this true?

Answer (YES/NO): NO